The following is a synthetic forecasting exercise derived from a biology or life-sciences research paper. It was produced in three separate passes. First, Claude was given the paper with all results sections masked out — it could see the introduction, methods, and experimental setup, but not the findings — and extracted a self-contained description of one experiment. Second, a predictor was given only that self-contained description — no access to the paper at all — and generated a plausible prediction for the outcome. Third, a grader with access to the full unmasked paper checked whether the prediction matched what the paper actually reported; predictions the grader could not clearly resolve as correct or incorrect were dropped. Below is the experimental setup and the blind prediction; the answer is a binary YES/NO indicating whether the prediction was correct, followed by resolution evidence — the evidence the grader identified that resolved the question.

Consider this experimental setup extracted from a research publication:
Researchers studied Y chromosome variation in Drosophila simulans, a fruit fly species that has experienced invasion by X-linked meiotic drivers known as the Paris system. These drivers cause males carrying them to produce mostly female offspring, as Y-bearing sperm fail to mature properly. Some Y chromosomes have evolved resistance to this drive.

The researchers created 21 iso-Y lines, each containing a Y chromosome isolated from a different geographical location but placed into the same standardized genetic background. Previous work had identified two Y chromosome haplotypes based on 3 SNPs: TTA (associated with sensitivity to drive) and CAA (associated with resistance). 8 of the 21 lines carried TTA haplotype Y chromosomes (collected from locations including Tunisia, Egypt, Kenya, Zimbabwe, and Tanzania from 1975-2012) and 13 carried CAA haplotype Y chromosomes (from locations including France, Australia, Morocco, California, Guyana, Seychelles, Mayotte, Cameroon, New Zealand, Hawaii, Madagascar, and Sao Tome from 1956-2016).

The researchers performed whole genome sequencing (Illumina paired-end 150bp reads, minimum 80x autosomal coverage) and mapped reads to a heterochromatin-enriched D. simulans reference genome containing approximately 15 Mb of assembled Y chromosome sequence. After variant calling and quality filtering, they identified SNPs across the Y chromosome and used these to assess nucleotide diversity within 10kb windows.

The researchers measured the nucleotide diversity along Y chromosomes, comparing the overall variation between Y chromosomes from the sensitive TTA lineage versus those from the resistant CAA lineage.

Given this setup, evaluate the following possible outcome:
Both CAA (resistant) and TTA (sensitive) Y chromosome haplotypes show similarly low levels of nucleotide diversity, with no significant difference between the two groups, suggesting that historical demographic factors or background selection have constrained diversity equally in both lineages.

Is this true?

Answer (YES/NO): NO